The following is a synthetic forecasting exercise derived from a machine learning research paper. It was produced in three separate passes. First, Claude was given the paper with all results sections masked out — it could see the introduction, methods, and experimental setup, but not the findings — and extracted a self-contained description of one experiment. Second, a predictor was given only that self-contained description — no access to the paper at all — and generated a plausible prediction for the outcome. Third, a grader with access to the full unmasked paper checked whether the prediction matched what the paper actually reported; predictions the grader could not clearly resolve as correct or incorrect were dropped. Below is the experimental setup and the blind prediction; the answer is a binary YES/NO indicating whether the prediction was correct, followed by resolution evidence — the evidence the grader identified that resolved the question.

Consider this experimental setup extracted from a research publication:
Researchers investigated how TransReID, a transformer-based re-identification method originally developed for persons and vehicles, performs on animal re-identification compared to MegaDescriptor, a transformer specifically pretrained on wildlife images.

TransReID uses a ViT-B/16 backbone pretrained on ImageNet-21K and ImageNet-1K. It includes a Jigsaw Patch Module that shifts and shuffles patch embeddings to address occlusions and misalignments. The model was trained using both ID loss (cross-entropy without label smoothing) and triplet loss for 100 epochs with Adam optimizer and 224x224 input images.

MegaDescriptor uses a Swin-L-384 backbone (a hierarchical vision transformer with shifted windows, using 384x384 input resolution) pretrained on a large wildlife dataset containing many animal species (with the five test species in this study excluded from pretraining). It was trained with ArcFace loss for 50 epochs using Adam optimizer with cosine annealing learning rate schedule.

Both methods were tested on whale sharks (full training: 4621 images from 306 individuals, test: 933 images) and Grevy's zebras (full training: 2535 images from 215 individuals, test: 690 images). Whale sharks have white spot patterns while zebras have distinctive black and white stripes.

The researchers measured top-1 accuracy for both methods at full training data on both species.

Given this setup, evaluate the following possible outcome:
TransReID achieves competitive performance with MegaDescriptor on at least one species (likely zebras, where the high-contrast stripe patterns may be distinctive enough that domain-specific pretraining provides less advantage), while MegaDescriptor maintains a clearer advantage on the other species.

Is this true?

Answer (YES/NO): NO